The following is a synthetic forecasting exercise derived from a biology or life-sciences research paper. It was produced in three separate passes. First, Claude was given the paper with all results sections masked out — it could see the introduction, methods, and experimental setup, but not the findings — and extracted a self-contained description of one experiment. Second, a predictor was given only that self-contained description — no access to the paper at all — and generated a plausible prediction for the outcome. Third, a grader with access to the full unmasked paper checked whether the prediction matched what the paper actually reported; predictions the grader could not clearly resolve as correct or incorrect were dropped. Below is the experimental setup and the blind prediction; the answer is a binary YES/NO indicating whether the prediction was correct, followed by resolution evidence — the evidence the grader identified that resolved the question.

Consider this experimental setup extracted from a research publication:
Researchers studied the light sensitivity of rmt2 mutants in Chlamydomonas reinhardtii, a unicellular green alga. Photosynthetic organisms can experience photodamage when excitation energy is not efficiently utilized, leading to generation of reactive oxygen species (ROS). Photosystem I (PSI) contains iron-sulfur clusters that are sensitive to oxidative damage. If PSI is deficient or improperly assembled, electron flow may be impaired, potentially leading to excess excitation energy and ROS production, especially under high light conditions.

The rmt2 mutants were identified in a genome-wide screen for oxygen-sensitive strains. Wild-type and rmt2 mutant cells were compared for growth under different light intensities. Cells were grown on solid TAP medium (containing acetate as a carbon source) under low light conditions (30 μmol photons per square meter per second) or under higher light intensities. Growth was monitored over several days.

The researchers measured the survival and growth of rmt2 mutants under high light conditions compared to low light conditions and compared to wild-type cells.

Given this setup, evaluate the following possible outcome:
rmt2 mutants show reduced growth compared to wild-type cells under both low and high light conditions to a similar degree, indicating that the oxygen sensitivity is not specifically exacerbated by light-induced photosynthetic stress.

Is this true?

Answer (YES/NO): NO